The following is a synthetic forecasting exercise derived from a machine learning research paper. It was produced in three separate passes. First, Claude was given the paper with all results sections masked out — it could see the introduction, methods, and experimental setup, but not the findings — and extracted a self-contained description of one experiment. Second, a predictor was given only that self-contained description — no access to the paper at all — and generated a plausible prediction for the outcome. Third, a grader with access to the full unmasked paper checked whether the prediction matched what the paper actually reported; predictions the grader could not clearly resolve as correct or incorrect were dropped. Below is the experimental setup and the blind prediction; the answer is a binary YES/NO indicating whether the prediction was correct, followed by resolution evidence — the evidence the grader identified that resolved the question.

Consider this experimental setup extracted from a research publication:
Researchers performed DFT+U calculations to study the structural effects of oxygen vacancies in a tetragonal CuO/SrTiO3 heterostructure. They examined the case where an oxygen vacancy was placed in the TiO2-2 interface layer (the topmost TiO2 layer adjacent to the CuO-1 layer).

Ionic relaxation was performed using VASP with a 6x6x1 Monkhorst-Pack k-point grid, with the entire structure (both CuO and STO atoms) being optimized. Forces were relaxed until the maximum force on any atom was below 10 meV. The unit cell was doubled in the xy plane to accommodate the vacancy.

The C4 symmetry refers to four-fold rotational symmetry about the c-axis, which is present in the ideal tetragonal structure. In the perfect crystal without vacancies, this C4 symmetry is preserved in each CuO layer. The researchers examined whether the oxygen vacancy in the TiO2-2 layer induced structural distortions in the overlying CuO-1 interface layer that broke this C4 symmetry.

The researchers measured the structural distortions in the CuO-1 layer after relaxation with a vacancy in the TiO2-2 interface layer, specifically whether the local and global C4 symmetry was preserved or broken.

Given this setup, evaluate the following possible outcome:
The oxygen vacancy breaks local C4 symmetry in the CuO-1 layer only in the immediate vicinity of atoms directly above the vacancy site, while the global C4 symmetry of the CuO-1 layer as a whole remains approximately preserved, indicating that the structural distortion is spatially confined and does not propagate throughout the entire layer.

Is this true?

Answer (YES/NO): NO